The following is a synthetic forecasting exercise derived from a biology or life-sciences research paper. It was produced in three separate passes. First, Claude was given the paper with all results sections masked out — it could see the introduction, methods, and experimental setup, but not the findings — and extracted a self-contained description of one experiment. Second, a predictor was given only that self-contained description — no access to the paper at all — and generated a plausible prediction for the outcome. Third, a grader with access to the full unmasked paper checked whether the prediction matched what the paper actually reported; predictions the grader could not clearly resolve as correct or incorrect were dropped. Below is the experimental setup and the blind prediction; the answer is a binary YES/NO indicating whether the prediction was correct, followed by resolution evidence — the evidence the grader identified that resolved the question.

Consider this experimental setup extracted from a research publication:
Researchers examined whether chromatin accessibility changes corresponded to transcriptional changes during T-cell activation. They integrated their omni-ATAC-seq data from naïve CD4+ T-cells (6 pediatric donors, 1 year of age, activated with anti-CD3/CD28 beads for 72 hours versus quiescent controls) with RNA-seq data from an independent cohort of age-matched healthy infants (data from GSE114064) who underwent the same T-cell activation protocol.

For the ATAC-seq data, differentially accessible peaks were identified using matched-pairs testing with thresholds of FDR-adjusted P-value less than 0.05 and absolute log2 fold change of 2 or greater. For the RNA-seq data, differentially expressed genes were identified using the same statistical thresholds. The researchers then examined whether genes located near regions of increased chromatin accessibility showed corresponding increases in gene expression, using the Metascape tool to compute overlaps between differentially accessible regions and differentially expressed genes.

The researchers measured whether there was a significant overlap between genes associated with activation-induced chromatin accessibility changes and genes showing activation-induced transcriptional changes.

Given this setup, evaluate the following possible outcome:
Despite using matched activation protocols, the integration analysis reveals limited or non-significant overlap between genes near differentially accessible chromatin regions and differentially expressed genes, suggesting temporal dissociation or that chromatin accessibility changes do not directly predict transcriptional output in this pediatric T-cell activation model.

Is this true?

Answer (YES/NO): YES